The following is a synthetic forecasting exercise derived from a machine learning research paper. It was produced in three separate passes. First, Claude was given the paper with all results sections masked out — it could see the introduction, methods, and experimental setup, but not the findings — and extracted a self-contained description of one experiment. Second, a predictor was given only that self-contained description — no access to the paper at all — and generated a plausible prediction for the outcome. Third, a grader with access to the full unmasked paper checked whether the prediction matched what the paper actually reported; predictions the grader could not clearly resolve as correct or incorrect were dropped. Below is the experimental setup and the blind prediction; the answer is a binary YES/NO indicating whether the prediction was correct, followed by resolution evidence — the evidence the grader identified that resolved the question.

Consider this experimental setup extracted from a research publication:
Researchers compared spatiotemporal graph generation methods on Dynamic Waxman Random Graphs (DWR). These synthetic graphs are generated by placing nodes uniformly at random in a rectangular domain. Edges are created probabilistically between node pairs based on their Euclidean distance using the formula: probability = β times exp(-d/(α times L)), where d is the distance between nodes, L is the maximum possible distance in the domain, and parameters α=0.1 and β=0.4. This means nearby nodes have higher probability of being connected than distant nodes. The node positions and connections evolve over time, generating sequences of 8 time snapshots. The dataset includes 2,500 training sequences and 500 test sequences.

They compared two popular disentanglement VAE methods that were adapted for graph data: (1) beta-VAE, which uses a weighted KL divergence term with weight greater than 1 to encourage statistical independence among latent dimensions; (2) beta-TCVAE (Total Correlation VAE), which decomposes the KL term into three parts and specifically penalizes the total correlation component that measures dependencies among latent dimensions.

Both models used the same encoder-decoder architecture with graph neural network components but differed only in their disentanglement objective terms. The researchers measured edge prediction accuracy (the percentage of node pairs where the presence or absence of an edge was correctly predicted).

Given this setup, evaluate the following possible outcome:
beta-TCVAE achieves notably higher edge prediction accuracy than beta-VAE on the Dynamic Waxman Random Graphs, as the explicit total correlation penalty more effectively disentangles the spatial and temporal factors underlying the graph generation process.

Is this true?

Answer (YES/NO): NO